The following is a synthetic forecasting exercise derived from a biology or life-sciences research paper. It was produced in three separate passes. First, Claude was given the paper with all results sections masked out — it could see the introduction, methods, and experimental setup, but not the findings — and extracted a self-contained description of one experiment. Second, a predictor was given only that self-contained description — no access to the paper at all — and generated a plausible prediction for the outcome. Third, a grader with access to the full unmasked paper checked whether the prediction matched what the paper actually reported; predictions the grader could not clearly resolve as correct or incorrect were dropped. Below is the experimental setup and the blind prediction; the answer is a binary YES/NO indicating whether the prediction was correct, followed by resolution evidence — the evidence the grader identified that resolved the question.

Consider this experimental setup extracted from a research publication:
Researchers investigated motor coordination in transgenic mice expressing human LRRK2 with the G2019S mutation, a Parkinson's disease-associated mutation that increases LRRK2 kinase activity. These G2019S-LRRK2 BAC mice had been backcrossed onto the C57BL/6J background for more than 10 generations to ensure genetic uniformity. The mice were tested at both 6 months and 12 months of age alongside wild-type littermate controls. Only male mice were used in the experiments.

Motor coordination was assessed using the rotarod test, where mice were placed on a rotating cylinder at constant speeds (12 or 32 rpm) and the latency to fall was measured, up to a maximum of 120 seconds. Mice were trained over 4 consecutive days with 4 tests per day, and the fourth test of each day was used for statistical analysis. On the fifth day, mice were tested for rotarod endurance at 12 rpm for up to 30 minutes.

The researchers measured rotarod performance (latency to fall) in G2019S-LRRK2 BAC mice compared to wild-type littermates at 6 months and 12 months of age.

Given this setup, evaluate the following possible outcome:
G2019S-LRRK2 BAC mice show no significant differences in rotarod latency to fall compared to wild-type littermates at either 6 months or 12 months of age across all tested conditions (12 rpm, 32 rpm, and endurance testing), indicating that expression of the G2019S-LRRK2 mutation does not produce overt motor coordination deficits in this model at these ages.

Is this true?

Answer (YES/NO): NO